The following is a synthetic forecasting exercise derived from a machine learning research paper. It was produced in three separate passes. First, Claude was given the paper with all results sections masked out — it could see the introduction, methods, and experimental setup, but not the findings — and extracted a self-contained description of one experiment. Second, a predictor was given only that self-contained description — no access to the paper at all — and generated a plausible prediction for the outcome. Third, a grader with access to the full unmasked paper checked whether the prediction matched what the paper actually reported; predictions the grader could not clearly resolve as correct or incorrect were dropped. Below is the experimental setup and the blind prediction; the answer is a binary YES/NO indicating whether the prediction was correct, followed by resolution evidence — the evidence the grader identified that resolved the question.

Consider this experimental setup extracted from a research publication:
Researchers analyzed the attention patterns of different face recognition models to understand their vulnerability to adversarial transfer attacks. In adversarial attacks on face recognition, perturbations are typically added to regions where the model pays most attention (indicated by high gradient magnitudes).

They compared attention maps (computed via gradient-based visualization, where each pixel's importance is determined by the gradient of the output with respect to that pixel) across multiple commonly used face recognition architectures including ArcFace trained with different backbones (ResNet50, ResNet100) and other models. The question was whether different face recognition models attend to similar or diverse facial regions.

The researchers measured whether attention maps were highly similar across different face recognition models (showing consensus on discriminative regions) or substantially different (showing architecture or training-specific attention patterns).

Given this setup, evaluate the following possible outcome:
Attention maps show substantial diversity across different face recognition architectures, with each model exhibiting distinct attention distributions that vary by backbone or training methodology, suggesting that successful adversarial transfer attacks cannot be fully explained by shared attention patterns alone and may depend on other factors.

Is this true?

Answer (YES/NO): NO